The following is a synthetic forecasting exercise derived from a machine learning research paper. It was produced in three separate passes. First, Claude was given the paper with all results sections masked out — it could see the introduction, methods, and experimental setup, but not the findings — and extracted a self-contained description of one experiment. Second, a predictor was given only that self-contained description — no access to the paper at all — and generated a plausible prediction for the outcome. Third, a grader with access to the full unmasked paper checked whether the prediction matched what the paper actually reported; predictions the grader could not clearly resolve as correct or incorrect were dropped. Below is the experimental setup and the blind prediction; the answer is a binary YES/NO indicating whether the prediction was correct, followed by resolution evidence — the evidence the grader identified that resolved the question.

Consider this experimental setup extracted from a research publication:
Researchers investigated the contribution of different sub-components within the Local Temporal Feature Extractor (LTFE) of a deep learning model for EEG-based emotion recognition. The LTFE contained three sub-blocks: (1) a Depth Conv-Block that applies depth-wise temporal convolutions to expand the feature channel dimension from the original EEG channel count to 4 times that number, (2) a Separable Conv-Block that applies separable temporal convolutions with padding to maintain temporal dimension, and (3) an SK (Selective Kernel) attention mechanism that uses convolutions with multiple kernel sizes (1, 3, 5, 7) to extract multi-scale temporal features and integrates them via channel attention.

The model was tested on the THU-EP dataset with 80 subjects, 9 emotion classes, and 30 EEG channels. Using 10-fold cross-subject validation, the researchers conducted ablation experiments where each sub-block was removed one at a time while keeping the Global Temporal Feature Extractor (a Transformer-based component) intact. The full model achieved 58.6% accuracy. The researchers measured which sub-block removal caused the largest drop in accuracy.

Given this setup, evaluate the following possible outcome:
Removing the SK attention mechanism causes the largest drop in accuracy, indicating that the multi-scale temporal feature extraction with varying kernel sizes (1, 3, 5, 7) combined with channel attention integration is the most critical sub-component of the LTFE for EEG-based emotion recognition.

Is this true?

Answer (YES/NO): NO